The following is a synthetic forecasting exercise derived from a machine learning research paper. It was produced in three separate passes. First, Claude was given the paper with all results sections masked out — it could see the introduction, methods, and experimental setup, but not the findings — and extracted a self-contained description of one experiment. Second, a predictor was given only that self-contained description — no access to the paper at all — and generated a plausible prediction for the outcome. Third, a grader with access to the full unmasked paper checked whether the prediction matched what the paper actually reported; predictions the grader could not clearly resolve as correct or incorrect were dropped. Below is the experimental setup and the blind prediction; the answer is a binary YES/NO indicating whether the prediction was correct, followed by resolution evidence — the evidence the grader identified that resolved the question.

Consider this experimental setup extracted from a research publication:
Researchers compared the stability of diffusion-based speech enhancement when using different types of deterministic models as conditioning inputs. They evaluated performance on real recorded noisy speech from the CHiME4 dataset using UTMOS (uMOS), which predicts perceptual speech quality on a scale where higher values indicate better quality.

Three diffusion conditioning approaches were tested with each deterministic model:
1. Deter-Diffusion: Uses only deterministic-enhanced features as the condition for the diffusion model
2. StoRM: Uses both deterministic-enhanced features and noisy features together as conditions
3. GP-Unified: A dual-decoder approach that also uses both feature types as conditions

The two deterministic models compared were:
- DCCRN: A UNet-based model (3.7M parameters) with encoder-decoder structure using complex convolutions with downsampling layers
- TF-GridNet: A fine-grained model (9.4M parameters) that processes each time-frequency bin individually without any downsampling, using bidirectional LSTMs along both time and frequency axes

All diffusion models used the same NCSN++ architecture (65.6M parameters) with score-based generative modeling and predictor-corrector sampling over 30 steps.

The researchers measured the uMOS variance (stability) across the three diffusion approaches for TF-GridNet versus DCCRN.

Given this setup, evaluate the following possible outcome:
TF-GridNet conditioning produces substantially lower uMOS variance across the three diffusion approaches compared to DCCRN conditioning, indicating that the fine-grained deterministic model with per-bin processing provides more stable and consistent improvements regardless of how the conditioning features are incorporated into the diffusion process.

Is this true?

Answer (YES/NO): NO